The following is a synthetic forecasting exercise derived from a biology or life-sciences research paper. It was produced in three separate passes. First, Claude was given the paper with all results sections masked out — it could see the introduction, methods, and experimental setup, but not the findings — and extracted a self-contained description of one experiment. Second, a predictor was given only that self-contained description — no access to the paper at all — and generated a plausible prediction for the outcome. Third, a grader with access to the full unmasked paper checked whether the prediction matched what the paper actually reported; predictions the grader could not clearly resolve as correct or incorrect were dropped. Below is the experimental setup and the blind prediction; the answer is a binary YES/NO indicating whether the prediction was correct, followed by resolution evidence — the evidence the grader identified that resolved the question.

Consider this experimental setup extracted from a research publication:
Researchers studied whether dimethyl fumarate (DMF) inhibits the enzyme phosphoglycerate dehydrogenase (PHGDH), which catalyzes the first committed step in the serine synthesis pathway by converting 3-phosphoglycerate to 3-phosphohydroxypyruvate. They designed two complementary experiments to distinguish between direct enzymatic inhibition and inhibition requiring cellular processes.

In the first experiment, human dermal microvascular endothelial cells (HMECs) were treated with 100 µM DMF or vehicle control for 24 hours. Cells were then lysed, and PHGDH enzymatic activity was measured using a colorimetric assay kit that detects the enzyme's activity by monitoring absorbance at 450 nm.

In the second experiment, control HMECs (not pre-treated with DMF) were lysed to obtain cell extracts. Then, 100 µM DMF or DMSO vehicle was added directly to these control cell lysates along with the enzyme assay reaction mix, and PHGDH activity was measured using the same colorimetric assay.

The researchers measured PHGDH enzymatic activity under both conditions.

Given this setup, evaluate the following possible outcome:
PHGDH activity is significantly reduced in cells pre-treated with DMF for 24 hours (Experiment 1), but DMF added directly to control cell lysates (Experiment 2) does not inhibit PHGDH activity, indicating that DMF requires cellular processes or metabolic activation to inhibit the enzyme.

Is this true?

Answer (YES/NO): YES